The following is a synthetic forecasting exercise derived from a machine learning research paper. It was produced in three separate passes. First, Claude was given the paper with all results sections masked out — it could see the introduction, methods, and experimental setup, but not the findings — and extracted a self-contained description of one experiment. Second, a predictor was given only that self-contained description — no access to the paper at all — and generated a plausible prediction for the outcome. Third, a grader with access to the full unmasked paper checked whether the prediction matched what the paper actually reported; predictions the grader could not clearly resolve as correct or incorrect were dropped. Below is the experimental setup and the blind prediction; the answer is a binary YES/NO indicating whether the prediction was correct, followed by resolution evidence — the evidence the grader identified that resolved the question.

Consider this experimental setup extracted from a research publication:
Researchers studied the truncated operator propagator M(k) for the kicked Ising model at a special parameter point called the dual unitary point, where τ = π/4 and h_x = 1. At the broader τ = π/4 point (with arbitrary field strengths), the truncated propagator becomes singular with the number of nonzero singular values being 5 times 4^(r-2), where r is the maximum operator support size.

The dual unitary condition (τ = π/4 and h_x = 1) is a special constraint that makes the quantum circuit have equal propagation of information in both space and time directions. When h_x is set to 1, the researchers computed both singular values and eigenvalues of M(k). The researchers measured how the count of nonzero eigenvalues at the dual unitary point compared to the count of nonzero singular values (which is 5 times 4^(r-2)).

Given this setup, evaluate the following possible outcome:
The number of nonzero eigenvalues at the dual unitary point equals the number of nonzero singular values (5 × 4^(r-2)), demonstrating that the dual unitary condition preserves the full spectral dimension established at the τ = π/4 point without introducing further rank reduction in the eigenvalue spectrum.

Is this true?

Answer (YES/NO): NO